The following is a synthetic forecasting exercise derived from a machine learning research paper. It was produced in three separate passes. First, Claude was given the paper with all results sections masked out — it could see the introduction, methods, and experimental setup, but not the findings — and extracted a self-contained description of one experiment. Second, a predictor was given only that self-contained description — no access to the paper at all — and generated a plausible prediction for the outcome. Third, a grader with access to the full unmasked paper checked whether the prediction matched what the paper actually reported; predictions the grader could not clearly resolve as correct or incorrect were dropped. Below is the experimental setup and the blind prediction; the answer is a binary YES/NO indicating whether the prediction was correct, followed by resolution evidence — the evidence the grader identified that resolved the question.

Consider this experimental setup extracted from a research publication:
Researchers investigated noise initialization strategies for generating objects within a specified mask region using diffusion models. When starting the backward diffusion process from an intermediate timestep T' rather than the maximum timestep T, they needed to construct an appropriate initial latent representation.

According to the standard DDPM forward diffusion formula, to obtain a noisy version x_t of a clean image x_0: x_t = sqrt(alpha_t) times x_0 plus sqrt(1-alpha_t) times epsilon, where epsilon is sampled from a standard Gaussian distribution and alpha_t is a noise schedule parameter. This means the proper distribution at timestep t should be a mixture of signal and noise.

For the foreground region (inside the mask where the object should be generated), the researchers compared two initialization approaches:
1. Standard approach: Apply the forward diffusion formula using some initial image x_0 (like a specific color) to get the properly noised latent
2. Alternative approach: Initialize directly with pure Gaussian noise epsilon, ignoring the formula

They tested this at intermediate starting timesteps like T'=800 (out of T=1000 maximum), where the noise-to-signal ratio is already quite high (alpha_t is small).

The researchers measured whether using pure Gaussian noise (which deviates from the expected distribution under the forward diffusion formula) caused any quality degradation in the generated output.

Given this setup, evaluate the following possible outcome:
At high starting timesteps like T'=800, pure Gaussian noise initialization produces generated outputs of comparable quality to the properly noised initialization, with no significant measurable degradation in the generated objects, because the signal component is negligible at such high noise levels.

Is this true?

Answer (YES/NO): YES